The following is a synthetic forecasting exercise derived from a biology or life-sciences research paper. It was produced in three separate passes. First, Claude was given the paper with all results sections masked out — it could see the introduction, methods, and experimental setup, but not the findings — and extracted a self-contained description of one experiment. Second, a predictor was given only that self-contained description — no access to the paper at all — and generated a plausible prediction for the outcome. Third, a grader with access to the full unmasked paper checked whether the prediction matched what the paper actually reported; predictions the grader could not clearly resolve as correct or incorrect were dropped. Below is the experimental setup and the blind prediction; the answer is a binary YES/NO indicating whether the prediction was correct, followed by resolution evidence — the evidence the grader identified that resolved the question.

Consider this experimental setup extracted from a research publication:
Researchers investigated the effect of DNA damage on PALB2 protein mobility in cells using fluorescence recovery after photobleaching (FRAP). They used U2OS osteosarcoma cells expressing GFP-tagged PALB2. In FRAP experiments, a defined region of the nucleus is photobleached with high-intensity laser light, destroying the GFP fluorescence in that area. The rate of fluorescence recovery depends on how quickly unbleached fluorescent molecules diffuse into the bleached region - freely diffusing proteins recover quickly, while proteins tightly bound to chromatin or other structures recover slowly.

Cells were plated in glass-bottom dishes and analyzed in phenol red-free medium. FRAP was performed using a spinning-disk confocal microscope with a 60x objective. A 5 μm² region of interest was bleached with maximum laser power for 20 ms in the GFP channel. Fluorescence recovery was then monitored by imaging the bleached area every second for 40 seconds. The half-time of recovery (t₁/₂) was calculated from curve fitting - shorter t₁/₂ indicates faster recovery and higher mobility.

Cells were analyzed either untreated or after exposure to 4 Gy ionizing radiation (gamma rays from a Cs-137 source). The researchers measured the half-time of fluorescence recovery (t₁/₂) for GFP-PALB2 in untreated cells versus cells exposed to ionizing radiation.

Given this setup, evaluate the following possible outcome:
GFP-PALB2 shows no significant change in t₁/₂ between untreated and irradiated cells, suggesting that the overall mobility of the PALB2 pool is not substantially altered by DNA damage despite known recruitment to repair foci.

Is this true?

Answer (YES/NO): NO